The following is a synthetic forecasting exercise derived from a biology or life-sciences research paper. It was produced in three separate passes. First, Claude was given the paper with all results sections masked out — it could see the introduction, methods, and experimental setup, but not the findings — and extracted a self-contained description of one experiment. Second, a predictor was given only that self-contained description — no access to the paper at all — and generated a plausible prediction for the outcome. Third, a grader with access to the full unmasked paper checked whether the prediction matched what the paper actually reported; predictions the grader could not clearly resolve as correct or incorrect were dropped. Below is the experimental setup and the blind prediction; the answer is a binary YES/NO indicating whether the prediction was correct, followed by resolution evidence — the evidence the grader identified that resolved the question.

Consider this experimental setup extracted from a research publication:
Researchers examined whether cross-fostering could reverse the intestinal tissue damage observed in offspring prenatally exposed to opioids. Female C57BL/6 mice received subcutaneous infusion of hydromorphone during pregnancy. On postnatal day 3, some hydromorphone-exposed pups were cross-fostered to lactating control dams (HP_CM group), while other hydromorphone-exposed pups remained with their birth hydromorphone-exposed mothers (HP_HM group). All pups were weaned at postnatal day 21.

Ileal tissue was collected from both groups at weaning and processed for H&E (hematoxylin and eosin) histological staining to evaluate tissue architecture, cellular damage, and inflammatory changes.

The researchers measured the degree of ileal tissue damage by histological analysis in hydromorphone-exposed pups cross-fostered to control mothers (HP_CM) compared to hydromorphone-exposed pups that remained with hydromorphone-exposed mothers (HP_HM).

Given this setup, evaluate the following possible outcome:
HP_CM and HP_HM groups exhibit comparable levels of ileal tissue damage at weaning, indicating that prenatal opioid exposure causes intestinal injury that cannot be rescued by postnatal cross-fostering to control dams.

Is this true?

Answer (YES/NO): NO